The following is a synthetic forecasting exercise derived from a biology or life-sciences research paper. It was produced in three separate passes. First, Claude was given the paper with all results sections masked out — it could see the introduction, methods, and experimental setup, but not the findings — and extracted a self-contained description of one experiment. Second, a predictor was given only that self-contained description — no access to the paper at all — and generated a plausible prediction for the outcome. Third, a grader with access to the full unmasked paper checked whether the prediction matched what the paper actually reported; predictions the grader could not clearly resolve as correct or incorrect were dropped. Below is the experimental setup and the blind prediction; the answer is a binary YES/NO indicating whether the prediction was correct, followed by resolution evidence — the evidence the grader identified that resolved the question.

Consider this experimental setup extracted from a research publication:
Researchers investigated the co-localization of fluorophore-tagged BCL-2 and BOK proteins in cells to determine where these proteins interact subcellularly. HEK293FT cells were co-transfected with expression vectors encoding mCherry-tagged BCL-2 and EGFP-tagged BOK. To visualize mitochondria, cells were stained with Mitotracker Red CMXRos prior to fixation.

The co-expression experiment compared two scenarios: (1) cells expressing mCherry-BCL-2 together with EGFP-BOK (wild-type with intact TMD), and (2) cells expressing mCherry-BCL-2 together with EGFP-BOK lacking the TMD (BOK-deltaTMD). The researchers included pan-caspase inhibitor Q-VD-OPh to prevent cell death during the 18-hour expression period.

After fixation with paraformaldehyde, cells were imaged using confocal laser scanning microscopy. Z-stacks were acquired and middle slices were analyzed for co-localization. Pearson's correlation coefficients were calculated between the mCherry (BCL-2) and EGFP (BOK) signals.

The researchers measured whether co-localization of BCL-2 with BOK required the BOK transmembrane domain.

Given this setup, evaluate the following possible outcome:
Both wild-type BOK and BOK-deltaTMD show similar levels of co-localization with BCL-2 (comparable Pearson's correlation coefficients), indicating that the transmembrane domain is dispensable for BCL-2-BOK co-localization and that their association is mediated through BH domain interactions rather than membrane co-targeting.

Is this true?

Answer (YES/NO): NO